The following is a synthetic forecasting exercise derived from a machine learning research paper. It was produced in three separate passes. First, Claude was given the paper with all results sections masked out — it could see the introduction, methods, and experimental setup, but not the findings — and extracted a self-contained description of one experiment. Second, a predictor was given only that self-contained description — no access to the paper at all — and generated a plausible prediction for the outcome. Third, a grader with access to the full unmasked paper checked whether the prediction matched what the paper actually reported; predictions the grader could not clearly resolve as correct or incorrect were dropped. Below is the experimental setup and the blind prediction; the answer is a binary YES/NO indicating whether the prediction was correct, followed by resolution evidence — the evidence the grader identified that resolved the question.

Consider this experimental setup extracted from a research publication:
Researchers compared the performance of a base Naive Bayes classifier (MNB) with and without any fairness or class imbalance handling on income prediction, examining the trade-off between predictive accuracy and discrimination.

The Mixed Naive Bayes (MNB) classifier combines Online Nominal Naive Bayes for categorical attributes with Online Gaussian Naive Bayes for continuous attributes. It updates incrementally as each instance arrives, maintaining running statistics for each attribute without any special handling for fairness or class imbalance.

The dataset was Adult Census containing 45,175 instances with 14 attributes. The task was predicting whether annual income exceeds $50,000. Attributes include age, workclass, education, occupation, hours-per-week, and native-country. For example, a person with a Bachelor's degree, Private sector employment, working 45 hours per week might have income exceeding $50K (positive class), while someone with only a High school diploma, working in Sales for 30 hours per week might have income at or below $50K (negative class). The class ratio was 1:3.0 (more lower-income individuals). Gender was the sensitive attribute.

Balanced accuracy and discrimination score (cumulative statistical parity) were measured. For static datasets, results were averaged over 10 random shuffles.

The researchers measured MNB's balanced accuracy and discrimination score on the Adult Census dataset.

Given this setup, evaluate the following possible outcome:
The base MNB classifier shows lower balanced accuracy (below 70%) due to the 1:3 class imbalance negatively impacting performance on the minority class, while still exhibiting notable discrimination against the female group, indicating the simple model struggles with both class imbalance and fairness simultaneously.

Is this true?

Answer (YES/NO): NO